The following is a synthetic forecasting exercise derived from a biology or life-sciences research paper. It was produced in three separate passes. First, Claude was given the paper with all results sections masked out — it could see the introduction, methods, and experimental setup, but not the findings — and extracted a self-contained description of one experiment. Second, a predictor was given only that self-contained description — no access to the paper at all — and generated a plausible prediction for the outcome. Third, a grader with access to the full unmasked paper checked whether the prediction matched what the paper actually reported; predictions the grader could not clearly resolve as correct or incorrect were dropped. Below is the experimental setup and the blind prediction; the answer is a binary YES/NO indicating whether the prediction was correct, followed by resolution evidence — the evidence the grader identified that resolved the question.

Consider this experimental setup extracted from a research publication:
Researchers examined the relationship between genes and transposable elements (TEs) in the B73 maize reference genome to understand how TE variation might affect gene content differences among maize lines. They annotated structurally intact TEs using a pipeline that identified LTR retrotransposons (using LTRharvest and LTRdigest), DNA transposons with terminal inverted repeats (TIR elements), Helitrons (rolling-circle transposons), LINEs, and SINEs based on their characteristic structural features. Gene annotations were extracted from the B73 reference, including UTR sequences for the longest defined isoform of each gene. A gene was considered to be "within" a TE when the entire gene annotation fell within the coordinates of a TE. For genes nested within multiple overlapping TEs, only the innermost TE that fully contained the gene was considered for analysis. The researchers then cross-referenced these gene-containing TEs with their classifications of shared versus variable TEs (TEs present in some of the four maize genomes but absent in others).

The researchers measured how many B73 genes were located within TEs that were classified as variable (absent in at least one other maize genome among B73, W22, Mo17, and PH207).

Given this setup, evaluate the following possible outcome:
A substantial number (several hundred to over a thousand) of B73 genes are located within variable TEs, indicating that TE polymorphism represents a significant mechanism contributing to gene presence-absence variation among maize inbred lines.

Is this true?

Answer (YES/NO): YES